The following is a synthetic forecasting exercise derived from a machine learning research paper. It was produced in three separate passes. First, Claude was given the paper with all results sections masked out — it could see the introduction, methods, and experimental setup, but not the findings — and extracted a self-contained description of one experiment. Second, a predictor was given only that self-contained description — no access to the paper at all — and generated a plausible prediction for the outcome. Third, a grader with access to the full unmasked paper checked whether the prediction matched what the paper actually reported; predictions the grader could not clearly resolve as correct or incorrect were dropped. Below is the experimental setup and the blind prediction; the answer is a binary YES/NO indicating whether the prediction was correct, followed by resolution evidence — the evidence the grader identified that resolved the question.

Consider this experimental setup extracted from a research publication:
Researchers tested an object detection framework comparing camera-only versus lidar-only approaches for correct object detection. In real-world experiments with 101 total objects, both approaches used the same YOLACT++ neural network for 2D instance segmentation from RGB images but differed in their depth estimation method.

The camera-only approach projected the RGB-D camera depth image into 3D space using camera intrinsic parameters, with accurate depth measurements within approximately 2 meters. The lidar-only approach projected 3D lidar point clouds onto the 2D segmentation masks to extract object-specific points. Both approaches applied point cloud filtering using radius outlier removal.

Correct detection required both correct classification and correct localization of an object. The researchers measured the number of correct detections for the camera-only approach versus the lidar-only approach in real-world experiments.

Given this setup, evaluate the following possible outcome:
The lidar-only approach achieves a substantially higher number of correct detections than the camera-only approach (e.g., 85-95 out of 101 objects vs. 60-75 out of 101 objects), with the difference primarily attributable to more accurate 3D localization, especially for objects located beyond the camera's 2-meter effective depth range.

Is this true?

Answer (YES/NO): NO